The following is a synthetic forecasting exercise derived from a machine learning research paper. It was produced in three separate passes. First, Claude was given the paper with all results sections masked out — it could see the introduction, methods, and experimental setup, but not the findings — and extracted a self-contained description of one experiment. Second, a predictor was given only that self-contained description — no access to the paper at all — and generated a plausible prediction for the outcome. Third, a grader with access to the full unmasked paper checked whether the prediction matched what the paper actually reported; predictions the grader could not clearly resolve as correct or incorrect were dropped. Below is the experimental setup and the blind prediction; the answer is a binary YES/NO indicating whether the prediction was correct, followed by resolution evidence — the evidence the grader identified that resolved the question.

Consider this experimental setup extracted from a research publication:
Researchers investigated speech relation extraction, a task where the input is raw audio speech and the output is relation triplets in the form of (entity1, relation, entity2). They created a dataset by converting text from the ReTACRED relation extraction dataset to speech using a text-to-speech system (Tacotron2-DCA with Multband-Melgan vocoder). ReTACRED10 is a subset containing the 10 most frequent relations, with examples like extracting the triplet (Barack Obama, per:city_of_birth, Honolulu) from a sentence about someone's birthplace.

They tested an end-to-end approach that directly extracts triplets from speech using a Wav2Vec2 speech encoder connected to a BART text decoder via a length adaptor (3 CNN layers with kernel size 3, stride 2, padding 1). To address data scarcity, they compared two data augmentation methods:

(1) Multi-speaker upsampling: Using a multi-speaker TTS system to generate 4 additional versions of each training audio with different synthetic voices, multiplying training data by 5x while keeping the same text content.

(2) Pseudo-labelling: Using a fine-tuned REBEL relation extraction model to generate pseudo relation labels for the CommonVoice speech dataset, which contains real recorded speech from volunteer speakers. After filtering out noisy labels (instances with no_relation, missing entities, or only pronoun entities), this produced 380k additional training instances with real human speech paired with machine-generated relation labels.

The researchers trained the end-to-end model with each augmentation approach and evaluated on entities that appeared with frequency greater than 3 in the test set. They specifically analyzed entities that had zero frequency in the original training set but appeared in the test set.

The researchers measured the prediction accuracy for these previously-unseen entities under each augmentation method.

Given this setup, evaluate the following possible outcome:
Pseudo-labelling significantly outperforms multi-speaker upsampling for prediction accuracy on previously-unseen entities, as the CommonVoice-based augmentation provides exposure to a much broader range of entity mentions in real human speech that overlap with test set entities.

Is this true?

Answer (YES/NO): YES